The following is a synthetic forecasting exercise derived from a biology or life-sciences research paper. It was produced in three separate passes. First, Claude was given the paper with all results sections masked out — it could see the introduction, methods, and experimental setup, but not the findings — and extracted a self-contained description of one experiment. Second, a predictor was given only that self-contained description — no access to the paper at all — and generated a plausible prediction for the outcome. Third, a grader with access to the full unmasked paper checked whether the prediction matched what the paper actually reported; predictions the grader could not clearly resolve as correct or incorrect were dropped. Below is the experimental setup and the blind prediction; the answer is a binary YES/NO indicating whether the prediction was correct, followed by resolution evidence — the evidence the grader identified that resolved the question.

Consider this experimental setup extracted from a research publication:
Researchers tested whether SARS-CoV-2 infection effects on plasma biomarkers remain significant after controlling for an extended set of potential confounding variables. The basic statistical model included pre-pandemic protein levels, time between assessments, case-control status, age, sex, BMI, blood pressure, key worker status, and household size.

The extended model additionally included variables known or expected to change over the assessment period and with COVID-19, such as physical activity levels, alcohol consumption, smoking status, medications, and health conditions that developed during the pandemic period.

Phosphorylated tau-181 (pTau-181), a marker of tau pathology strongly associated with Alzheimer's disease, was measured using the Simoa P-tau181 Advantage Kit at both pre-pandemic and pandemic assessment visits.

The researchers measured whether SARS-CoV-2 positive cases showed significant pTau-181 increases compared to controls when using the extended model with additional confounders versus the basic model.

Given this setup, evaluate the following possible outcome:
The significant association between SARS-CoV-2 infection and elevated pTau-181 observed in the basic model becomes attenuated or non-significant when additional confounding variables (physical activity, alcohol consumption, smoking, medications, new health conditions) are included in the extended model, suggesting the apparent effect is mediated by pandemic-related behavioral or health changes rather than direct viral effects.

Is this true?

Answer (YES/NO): NO